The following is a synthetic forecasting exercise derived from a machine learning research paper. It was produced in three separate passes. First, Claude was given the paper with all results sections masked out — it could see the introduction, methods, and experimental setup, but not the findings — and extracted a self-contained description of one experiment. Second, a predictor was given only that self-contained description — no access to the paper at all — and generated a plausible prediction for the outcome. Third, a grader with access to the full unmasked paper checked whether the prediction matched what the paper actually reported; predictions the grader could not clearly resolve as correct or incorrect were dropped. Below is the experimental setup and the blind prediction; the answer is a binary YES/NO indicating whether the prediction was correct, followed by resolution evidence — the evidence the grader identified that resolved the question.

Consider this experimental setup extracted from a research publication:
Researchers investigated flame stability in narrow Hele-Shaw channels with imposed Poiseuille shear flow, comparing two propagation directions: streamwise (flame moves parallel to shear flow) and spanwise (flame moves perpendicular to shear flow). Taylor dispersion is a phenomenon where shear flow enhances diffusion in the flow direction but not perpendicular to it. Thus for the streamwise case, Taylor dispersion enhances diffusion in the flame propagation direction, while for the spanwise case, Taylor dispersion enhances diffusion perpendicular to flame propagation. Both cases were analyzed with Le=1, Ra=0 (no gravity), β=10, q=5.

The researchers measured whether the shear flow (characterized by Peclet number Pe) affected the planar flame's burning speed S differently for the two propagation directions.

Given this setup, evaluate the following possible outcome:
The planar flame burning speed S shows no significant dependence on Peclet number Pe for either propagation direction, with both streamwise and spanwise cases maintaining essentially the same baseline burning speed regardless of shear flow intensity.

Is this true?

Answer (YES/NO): NO